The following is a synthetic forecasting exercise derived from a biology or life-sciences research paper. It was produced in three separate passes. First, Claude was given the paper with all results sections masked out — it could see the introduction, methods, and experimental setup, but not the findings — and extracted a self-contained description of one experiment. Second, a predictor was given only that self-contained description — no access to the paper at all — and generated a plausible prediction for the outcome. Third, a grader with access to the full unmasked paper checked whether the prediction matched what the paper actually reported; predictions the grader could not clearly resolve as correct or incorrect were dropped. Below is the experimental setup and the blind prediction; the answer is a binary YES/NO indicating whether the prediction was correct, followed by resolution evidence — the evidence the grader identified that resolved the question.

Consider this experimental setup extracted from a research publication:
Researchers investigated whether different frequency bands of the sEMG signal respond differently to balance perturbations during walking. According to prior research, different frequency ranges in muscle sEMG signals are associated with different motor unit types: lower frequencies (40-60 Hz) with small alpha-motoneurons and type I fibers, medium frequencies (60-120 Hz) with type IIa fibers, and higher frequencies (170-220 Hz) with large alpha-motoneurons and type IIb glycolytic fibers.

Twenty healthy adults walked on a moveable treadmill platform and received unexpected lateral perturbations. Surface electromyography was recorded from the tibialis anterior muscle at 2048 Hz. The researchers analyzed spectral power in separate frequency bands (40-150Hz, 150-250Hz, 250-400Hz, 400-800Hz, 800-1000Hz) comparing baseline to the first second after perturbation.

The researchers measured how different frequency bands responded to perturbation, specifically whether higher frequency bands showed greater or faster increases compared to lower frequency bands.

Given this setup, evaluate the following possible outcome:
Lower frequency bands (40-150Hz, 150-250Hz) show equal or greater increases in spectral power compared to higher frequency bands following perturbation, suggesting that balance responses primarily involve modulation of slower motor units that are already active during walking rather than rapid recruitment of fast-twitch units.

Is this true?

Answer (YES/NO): NO